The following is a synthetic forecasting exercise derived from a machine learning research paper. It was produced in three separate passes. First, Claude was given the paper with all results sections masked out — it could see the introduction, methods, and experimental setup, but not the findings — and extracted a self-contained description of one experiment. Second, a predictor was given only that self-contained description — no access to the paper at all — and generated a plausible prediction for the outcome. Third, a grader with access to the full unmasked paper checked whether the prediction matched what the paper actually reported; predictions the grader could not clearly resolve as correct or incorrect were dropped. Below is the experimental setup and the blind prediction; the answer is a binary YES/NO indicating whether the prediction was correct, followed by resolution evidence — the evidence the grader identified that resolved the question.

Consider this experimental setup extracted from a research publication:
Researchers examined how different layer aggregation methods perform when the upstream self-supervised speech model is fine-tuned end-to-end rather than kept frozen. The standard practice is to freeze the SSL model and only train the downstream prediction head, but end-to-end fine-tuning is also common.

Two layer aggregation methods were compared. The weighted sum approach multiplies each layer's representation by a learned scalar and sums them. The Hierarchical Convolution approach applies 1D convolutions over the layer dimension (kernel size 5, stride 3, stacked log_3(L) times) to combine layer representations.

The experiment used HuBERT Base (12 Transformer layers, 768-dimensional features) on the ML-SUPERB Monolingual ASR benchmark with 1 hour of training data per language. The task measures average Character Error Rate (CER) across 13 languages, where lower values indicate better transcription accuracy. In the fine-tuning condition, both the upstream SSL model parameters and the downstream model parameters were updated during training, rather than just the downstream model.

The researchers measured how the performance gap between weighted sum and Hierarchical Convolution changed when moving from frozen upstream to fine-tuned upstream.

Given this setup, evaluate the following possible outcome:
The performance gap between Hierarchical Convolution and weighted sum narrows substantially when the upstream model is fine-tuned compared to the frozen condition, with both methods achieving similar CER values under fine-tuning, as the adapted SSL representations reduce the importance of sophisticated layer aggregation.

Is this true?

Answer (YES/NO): NO